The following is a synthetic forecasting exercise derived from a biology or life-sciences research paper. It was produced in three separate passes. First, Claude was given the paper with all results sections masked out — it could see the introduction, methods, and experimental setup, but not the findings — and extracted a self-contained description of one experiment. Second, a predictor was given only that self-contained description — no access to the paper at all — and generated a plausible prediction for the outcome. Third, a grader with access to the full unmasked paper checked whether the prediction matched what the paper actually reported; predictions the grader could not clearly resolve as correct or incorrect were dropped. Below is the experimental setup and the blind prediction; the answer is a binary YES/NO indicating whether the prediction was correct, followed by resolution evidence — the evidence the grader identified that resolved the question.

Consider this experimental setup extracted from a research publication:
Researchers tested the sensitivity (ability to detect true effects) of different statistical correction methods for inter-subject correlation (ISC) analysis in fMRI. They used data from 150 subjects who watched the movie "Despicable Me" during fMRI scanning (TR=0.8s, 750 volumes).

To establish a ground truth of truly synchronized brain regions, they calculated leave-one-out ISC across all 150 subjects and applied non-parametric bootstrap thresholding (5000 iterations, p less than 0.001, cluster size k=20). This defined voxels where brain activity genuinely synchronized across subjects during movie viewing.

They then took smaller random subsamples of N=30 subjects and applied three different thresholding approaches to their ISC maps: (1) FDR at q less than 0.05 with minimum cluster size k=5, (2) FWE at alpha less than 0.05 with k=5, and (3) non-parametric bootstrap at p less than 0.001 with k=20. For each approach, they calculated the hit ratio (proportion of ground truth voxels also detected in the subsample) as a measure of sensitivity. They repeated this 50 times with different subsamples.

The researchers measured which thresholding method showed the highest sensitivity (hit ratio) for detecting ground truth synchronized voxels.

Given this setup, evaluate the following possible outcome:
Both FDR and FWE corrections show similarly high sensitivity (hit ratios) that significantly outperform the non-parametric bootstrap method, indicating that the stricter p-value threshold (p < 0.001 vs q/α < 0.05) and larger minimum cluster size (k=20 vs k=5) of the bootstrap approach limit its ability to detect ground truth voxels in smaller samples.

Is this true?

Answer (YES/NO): NO